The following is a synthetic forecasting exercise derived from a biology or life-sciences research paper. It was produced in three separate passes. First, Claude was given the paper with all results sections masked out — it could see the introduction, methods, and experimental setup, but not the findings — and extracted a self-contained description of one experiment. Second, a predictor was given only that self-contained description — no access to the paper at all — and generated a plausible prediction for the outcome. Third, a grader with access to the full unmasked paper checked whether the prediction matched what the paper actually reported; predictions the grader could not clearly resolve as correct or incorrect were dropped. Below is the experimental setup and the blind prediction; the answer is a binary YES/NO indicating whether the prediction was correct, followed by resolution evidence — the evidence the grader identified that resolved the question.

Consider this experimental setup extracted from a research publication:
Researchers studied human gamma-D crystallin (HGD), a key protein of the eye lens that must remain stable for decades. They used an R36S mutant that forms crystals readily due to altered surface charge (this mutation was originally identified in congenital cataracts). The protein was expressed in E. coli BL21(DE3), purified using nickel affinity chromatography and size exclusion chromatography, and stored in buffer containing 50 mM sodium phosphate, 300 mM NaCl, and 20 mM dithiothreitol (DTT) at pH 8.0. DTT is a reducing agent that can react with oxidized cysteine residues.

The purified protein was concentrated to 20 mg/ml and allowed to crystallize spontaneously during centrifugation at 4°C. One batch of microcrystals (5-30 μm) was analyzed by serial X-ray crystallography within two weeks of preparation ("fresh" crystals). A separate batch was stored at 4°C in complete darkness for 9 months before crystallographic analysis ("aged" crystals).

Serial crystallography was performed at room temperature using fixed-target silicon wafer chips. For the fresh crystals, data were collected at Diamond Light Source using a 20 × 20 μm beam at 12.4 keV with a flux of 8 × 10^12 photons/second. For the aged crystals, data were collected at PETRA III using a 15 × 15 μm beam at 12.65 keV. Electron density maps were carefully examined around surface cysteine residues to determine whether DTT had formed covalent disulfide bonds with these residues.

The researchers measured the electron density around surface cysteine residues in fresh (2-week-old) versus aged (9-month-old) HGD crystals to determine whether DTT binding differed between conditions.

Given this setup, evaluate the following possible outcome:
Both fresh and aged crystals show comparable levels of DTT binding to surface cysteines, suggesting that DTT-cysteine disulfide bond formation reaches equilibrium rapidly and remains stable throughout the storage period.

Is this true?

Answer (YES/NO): NO